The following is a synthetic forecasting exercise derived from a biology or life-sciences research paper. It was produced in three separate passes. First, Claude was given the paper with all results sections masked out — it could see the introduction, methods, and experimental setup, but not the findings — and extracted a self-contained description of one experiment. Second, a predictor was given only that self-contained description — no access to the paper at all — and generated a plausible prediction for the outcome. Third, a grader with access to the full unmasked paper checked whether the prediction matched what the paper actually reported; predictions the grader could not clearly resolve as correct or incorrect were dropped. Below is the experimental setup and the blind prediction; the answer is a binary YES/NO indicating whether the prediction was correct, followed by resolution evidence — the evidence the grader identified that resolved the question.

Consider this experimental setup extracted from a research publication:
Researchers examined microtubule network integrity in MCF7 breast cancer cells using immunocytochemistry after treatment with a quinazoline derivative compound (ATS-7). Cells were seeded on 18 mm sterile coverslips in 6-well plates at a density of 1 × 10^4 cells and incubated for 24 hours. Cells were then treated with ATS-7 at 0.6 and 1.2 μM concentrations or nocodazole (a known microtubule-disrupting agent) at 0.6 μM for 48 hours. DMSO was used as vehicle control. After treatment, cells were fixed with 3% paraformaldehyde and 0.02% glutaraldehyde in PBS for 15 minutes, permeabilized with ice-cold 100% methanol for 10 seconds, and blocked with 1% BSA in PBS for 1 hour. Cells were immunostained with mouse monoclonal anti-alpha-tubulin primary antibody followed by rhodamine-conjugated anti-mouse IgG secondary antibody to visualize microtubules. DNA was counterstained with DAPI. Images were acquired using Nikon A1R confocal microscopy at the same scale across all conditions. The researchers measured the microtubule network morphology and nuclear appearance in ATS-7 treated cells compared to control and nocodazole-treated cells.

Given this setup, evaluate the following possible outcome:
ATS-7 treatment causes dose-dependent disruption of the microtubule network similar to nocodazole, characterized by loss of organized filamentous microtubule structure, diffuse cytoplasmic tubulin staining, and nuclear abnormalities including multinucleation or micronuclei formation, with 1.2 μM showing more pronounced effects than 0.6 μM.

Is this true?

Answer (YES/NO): NO